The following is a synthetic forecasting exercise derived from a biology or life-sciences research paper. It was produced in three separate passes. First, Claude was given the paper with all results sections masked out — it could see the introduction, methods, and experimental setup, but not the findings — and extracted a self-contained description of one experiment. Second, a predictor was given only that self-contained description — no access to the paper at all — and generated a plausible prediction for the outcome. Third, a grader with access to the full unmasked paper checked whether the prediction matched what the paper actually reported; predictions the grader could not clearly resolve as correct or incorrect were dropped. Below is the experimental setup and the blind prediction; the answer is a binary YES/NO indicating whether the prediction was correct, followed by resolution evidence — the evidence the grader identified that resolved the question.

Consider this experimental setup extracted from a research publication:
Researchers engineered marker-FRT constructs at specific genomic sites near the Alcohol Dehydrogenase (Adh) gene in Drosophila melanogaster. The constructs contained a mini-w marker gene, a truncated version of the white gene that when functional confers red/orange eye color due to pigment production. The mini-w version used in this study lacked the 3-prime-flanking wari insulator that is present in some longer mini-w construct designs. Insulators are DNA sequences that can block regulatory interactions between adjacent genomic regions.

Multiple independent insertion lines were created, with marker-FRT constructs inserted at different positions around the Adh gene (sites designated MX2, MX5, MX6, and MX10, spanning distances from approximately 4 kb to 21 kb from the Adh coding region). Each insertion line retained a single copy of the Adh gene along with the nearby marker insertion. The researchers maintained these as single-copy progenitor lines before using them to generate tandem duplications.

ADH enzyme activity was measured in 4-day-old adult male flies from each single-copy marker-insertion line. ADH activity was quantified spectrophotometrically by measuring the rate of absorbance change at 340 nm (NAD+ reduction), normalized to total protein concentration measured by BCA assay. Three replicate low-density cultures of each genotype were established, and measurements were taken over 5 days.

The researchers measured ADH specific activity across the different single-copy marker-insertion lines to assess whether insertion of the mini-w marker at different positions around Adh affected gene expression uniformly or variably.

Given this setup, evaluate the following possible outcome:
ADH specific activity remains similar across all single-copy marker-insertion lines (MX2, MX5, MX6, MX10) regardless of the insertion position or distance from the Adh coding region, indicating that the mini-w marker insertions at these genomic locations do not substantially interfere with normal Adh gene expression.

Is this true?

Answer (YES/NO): NO